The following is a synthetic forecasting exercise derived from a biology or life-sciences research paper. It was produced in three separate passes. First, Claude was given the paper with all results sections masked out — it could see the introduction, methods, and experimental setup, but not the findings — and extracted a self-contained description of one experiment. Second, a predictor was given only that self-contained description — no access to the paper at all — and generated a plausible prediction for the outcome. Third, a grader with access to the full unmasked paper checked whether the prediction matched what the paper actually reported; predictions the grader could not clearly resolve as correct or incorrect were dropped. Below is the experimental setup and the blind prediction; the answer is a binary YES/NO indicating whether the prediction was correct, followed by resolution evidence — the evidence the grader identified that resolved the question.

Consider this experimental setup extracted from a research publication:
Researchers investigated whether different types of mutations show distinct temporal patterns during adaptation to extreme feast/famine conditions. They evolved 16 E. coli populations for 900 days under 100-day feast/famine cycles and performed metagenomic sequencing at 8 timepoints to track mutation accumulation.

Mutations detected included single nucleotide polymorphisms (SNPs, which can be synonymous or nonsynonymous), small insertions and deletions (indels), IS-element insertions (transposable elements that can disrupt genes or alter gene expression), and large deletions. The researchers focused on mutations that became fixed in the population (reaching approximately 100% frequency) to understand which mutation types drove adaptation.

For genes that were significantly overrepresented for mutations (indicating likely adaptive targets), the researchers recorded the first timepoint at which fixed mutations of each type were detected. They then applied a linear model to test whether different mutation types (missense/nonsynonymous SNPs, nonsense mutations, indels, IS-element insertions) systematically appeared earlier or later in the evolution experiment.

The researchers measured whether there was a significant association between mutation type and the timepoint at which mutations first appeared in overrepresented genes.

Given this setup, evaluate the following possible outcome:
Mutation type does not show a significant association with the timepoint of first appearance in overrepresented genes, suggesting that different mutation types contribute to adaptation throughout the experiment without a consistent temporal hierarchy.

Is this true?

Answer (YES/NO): NO